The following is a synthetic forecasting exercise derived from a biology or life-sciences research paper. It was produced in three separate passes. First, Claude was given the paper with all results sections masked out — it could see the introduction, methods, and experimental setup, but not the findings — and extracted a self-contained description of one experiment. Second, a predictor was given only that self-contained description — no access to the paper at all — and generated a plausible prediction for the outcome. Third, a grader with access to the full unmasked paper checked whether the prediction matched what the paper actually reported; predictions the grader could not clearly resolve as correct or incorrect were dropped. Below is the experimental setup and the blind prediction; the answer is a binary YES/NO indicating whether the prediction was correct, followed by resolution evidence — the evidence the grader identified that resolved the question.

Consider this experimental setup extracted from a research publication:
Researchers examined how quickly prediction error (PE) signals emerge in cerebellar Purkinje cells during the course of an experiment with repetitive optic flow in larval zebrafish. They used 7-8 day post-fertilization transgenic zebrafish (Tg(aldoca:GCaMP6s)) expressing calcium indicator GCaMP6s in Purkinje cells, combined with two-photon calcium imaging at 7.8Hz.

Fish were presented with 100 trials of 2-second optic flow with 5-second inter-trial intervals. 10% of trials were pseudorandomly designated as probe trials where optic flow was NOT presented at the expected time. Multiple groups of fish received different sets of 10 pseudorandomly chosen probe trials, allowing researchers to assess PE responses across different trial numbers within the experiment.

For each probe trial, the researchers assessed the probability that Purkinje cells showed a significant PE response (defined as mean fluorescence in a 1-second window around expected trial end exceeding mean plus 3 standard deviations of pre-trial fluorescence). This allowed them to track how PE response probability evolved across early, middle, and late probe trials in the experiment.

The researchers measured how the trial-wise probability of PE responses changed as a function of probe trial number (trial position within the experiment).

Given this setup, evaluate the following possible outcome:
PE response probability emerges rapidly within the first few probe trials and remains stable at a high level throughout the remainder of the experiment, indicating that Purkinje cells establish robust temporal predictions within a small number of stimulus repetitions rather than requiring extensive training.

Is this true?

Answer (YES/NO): YES